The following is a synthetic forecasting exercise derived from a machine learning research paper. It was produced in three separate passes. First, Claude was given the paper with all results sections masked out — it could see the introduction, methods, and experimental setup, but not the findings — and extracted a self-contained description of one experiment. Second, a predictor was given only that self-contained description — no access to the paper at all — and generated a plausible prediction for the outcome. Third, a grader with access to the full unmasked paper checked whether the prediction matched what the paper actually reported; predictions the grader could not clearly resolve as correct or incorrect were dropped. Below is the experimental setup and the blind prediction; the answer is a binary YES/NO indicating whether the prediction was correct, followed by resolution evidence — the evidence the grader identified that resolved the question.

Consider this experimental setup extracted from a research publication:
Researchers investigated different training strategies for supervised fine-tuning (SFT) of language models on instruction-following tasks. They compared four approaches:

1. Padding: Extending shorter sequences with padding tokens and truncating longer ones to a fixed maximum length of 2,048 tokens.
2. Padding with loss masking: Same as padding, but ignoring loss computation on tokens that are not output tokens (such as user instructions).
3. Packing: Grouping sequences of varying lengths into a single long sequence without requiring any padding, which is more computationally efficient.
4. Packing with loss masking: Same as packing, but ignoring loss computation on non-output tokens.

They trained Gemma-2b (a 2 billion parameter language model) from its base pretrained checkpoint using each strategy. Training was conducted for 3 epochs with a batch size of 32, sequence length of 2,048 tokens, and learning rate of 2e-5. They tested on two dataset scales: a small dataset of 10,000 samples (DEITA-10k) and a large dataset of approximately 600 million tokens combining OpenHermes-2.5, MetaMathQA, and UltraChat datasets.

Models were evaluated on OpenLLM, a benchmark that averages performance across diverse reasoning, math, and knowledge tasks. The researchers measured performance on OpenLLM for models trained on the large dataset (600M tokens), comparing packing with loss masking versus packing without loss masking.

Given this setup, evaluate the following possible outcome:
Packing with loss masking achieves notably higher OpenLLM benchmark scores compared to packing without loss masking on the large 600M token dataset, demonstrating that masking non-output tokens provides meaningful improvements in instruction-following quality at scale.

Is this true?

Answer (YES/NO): YES